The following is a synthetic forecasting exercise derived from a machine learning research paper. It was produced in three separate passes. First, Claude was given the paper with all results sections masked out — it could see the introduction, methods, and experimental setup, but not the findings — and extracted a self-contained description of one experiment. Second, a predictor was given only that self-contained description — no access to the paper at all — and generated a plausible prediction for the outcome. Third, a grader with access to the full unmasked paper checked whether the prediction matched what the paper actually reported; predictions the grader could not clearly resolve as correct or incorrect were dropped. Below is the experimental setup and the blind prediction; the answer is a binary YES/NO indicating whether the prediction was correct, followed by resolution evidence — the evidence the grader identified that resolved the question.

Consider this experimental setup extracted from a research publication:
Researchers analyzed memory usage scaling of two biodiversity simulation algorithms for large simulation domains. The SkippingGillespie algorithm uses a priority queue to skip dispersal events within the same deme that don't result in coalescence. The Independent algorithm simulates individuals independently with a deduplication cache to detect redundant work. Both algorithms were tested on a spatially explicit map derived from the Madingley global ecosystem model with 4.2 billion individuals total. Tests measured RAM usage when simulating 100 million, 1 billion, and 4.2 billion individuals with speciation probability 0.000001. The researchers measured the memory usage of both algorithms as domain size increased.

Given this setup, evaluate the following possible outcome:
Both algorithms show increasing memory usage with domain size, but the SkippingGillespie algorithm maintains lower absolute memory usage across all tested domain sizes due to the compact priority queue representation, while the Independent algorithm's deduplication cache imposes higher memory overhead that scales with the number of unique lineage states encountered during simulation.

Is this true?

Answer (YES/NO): NO